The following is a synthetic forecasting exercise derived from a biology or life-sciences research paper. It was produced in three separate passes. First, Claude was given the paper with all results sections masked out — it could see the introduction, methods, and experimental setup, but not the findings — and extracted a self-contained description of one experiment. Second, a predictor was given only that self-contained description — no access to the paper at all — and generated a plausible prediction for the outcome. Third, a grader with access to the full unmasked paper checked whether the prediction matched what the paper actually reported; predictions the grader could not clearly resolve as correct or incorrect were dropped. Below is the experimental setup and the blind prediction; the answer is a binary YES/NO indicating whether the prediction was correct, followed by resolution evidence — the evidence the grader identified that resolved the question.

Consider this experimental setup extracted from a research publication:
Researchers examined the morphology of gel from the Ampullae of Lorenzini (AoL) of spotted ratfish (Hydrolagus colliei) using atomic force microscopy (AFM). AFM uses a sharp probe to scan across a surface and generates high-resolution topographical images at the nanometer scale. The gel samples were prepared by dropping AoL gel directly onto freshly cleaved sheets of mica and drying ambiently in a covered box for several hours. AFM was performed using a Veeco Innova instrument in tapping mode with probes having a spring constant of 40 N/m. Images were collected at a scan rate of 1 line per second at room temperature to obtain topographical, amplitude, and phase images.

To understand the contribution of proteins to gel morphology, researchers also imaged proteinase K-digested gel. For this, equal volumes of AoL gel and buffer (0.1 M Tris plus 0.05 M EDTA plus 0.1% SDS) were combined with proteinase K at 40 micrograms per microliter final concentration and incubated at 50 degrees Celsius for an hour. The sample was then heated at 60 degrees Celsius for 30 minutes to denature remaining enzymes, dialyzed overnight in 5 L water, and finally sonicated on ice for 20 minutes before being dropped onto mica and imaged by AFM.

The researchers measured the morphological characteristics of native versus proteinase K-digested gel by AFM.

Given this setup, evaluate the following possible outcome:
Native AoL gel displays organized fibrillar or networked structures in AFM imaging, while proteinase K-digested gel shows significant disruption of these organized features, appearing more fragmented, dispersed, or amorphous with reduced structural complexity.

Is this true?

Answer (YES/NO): NO